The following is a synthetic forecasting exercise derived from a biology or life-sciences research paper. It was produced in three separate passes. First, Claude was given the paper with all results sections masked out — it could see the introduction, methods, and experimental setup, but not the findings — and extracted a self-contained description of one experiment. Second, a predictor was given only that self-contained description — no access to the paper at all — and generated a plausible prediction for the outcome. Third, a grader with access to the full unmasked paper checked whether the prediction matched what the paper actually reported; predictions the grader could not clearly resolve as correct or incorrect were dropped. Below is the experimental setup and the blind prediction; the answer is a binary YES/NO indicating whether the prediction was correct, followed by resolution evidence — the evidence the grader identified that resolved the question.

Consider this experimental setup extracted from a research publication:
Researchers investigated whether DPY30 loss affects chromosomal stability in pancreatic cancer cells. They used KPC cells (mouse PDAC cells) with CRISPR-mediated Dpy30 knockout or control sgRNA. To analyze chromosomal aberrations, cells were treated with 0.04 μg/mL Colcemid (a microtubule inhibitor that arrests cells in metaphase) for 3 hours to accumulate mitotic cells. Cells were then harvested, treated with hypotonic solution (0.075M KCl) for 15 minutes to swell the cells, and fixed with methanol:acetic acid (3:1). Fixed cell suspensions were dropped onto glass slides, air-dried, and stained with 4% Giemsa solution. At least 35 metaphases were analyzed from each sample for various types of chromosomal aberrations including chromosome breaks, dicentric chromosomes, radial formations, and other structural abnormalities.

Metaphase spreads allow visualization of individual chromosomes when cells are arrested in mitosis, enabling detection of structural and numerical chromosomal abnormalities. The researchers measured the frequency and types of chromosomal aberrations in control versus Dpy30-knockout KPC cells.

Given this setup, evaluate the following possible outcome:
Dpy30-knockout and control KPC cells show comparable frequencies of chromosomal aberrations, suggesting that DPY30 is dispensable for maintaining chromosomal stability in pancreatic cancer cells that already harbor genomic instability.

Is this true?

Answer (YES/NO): NO